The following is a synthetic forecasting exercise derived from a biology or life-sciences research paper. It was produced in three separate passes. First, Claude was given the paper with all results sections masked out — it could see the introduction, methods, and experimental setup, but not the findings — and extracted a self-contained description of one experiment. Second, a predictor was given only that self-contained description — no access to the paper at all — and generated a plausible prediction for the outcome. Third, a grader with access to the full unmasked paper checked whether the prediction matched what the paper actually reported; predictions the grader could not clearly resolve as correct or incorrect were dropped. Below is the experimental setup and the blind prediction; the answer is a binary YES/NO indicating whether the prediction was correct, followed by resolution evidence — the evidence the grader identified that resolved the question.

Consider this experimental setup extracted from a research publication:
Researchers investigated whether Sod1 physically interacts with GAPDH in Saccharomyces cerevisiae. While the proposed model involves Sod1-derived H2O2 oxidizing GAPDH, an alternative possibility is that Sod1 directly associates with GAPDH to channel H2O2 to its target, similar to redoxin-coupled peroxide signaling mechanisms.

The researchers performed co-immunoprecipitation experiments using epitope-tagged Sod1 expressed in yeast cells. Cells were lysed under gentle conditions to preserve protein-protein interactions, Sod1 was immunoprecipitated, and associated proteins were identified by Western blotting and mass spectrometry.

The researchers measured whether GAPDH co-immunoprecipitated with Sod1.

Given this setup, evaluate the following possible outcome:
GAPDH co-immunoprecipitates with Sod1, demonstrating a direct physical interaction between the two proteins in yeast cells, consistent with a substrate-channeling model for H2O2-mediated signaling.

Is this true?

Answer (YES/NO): NO